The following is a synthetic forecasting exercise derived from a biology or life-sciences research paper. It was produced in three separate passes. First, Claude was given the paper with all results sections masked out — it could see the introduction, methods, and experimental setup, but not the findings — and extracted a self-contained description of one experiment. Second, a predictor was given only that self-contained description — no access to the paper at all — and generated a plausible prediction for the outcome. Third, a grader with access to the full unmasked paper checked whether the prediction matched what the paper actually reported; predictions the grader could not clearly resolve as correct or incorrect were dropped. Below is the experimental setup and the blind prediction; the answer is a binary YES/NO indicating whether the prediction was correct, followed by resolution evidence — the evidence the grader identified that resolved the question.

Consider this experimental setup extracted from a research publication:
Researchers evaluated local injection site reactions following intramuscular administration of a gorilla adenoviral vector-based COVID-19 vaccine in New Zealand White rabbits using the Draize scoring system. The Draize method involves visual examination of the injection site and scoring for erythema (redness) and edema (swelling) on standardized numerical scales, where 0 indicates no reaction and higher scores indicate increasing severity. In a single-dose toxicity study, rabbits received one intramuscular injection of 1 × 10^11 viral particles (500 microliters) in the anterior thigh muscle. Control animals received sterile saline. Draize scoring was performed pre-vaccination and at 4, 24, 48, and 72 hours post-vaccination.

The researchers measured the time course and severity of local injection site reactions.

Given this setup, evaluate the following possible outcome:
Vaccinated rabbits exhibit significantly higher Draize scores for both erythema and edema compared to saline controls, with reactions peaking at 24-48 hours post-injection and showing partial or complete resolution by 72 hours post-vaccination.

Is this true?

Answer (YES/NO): NO